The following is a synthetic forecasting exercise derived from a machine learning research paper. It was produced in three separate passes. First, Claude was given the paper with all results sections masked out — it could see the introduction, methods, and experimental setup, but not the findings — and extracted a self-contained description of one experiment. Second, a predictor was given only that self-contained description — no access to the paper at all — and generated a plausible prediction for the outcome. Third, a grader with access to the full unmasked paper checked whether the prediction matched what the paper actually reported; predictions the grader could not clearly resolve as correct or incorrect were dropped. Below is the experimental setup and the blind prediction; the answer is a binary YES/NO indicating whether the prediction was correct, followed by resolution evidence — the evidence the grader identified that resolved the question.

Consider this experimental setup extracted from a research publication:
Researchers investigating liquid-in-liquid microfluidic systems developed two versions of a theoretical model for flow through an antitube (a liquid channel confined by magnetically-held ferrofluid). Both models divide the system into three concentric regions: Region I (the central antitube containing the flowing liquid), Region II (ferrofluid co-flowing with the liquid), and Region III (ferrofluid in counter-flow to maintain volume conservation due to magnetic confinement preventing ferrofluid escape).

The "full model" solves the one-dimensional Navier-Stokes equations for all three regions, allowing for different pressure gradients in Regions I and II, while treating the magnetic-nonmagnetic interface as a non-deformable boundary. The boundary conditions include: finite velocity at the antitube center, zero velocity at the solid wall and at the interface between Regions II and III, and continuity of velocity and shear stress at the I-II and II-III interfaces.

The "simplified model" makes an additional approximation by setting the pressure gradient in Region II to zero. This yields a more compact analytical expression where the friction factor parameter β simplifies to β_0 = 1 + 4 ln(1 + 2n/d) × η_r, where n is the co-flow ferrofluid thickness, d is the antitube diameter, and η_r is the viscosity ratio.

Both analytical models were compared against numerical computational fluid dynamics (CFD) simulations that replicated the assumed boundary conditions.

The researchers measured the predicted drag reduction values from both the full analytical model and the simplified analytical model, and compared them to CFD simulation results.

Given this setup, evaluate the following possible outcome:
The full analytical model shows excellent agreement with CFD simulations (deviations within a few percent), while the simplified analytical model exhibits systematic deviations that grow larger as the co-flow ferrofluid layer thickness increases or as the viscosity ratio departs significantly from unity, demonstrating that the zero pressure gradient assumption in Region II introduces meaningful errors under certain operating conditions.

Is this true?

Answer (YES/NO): NO